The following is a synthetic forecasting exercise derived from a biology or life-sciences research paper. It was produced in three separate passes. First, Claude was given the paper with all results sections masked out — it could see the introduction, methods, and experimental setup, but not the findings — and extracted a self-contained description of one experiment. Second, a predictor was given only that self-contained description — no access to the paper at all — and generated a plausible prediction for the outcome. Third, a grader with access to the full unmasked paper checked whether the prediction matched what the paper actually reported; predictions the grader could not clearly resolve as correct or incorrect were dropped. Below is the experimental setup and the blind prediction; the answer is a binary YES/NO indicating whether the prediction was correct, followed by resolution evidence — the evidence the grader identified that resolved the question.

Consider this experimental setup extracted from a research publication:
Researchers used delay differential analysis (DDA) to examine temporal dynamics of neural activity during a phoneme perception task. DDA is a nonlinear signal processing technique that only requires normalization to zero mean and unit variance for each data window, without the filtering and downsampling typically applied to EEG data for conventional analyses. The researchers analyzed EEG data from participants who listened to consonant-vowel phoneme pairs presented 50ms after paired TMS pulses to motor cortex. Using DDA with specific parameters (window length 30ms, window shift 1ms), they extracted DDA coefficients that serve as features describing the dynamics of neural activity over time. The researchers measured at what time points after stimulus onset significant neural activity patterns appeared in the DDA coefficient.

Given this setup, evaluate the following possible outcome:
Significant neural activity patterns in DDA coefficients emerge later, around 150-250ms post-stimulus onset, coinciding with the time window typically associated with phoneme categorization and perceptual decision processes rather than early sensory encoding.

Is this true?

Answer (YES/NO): YES